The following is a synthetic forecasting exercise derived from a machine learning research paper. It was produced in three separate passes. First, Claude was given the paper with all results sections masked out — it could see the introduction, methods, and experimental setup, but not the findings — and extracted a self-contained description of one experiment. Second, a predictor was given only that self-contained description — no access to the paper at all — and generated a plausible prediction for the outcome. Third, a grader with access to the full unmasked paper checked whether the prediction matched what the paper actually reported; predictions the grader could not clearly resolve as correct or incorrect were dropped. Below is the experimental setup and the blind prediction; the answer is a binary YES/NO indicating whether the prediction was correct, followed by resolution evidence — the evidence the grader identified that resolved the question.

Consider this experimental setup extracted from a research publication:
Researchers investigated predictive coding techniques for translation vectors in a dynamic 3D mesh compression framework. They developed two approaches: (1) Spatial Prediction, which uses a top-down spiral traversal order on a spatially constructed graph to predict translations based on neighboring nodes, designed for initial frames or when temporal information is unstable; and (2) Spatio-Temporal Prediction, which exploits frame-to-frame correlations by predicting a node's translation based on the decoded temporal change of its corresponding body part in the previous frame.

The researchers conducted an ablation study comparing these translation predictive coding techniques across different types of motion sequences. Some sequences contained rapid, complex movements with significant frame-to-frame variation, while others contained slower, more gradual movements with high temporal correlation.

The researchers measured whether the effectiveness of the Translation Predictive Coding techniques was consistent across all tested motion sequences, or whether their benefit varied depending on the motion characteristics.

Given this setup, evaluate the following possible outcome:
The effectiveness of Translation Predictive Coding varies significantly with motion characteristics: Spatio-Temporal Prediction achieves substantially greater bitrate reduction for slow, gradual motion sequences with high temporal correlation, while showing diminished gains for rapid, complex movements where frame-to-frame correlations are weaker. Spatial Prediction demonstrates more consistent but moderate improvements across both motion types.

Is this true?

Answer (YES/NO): NO